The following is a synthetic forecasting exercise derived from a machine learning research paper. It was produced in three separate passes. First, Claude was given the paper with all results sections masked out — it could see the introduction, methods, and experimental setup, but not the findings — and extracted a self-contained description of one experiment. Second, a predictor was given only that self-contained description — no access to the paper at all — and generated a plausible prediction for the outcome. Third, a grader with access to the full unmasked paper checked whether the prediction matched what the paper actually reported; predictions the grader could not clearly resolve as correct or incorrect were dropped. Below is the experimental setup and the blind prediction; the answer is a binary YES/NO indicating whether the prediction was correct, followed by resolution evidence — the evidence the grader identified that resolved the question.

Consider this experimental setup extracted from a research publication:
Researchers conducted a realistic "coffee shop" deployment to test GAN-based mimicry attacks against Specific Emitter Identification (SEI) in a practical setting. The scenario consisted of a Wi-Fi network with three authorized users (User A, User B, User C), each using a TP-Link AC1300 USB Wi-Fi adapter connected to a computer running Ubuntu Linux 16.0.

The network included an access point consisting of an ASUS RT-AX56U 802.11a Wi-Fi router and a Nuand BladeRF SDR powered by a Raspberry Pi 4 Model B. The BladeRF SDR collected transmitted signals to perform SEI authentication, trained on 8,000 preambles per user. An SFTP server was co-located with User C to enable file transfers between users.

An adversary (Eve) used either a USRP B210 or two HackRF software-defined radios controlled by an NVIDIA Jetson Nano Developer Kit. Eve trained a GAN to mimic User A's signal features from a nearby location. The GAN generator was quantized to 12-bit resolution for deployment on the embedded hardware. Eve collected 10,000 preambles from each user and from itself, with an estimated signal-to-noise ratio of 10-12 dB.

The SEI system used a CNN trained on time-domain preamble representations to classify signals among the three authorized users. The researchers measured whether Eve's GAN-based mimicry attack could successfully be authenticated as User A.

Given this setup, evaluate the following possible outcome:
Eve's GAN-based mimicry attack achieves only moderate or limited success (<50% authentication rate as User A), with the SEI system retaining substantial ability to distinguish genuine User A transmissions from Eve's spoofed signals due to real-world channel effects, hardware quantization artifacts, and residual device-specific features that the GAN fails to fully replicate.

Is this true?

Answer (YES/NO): NO